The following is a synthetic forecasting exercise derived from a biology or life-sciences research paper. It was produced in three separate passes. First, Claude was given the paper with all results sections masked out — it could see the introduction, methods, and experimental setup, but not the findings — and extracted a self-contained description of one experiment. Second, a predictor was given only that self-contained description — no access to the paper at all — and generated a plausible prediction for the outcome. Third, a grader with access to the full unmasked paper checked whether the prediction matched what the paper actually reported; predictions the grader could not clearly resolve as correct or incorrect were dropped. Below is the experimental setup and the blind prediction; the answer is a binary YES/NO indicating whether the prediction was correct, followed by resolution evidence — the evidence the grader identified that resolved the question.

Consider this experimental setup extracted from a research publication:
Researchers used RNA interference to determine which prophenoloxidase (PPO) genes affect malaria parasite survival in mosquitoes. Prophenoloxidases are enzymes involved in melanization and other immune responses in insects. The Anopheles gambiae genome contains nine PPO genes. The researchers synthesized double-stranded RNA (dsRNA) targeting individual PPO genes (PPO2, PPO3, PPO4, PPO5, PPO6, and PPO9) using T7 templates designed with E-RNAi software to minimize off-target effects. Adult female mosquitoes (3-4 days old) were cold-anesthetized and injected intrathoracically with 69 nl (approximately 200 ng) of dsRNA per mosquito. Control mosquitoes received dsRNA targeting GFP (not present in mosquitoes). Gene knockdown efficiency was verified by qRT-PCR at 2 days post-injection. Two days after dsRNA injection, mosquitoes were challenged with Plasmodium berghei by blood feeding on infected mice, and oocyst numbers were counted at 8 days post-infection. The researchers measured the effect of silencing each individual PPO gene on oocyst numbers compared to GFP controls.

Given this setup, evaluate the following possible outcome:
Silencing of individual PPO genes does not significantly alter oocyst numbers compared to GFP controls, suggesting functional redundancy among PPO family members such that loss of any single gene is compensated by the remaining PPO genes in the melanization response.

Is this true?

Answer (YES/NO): NO